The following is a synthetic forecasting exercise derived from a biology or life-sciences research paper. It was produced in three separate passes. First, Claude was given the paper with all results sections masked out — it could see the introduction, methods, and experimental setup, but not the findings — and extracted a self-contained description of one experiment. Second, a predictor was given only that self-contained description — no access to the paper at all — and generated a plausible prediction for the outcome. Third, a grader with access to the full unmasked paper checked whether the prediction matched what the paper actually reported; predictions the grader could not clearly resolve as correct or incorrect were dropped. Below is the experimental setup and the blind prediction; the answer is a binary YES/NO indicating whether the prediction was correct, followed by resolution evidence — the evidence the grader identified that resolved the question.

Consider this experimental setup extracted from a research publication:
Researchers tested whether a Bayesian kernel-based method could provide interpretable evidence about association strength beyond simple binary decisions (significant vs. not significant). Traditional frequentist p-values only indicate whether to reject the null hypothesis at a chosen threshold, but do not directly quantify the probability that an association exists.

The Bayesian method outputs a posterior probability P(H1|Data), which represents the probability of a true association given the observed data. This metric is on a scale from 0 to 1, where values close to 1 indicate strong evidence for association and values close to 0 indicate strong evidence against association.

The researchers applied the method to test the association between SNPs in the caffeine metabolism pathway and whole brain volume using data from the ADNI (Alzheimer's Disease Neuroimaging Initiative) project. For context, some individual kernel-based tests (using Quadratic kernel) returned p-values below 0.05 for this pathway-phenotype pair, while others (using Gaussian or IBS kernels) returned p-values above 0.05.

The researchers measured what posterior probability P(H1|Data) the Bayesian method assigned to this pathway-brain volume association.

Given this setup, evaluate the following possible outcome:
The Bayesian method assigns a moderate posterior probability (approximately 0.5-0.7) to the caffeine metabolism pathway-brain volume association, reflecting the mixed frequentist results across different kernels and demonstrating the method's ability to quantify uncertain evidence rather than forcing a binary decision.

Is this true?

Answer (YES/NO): NO